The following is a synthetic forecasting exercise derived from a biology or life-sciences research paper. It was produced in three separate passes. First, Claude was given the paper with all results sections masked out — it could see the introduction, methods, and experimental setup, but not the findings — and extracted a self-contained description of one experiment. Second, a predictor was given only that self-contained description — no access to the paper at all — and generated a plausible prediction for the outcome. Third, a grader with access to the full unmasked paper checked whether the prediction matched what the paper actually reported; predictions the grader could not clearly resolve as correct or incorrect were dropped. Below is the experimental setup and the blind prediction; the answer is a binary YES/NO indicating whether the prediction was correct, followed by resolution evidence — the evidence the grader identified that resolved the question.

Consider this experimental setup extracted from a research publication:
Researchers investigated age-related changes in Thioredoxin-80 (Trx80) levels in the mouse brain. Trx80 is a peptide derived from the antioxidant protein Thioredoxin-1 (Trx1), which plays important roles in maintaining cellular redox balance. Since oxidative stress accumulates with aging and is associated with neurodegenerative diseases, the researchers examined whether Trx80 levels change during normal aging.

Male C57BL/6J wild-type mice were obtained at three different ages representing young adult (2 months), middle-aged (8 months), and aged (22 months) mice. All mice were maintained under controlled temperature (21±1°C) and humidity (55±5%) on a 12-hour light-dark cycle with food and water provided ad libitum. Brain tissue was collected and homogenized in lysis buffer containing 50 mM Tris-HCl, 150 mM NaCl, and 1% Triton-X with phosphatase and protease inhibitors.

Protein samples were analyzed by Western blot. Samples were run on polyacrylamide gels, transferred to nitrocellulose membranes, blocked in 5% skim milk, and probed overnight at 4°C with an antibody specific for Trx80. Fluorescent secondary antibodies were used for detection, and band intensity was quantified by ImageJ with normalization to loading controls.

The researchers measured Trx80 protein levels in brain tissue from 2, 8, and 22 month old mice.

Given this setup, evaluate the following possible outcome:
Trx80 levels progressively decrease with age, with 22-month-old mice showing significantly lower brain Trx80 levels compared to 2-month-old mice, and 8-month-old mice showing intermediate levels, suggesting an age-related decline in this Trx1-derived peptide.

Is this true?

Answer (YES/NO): NO